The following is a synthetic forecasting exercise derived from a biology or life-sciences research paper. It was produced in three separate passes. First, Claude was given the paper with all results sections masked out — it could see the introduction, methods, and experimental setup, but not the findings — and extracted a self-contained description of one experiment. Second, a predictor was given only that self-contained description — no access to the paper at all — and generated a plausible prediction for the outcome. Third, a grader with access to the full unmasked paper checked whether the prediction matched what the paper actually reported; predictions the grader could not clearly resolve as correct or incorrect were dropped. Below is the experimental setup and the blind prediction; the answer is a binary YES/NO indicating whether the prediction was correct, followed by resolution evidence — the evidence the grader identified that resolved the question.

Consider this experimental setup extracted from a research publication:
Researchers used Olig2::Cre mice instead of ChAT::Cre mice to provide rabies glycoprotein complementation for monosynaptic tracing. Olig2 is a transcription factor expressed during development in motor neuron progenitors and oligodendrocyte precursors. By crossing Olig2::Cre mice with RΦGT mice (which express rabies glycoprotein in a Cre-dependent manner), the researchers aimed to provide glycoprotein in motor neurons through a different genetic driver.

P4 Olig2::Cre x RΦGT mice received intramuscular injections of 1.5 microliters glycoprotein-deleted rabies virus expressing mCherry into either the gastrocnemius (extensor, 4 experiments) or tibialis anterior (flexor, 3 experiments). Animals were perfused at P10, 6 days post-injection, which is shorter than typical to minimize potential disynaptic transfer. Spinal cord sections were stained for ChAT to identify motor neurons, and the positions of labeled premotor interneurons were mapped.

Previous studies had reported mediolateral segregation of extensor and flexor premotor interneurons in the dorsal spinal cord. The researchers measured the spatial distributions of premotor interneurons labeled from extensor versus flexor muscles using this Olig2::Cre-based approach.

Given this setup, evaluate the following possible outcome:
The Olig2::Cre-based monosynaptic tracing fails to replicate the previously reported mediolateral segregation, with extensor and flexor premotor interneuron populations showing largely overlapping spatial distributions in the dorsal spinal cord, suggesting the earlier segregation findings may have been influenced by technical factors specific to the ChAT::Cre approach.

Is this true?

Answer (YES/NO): NO